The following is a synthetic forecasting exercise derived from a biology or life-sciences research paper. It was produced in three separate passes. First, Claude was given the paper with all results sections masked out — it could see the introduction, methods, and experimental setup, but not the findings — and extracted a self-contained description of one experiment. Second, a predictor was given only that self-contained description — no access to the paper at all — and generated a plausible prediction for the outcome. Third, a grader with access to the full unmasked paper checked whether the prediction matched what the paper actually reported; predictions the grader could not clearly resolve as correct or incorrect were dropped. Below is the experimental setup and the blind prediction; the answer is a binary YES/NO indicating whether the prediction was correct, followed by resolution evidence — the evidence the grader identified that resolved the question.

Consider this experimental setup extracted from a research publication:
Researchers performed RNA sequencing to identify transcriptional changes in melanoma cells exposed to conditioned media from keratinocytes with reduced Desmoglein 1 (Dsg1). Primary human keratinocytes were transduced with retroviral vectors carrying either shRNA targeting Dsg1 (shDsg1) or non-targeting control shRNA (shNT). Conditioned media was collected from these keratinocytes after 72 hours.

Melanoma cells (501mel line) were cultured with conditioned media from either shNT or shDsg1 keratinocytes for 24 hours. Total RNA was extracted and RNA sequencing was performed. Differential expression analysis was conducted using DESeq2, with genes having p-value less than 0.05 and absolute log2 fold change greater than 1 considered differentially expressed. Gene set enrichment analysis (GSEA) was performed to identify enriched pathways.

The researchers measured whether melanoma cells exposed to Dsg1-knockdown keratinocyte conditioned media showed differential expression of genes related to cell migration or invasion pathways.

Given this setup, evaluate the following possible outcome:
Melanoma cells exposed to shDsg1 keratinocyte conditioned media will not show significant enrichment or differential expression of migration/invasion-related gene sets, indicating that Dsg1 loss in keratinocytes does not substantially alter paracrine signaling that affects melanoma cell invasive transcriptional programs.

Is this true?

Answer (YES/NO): NO